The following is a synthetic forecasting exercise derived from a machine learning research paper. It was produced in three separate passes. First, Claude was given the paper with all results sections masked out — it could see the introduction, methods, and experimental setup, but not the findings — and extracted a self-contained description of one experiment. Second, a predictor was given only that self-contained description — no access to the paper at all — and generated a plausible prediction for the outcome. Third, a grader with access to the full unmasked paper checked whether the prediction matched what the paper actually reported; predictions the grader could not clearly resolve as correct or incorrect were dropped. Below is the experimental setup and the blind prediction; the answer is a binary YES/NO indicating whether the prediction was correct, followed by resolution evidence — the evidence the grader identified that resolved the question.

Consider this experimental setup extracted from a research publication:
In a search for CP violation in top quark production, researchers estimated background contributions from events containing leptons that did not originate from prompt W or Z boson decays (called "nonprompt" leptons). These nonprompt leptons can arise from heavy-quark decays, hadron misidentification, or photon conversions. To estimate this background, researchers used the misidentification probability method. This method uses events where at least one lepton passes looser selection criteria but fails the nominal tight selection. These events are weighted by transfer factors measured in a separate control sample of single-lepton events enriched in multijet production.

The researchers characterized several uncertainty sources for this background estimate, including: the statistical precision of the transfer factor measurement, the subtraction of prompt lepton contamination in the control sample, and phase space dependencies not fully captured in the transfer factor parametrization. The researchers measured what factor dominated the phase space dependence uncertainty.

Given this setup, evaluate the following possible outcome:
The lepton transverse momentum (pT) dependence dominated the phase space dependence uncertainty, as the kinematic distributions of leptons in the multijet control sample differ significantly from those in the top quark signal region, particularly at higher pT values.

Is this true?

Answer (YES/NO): NO